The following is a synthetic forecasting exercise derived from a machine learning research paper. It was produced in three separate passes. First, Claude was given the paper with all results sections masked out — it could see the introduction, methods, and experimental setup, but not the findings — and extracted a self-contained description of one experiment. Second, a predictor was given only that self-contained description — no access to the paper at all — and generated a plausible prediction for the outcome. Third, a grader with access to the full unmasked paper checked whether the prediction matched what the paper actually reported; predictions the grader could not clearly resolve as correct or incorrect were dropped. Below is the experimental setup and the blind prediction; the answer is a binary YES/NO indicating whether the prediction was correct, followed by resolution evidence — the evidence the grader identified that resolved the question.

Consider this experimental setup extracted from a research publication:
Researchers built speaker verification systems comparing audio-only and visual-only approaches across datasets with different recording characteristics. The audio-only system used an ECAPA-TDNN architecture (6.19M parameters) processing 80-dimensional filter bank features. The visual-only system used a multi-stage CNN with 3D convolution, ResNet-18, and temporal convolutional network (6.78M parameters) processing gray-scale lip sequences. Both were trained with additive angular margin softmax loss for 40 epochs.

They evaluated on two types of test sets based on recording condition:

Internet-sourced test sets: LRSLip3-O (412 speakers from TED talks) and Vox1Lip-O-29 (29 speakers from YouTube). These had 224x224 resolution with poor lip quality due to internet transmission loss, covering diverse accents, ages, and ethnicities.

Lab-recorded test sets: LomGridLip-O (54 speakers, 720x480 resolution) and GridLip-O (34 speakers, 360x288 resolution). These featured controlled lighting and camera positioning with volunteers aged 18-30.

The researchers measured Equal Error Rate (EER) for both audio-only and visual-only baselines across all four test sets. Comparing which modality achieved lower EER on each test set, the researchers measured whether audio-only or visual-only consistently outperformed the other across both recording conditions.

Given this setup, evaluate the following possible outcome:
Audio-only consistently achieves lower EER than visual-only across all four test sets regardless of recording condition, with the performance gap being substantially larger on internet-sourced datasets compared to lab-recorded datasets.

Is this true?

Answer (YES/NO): NO